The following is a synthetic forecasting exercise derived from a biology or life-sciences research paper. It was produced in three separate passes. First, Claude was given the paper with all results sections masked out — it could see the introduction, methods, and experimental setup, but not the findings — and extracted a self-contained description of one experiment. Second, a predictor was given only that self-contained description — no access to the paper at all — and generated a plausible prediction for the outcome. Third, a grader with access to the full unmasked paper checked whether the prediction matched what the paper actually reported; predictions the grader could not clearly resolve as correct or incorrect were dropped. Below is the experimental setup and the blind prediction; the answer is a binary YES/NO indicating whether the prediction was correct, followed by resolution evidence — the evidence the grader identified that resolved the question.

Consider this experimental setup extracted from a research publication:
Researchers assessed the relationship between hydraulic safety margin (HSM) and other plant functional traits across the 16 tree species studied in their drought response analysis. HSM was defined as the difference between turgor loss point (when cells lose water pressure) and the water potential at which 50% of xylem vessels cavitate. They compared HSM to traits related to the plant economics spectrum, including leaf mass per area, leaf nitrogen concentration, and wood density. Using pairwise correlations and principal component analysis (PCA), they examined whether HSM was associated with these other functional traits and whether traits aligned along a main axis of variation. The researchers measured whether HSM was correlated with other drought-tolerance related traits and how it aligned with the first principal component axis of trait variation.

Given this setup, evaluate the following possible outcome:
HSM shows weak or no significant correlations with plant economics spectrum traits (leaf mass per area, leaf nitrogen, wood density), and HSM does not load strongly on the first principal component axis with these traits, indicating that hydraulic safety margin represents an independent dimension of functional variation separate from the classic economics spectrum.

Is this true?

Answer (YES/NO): NO